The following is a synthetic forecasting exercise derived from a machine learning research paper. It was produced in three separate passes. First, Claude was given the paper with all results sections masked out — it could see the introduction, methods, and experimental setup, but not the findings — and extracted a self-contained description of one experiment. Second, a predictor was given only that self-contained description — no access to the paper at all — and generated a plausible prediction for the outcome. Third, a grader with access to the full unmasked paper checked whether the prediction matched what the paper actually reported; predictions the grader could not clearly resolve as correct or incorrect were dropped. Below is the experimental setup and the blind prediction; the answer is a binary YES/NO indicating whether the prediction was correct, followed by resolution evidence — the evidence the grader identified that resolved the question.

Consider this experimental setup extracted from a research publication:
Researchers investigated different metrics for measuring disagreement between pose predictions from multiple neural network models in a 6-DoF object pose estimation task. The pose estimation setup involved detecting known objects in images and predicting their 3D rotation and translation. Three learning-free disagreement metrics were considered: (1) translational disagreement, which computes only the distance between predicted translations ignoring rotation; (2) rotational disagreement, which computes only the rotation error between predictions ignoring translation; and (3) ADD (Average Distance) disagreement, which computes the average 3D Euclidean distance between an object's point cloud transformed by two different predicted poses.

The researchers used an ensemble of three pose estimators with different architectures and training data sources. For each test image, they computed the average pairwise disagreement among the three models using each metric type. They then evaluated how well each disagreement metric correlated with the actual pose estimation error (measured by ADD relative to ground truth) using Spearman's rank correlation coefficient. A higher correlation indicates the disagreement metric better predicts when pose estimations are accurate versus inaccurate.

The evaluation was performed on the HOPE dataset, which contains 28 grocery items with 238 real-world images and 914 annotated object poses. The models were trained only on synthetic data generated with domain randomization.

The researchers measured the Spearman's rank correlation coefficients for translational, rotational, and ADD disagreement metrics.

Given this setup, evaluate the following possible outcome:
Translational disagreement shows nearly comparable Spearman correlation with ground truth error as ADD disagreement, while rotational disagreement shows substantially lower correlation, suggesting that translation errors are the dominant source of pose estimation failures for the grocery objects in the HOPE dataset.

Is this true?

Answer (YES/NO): NO